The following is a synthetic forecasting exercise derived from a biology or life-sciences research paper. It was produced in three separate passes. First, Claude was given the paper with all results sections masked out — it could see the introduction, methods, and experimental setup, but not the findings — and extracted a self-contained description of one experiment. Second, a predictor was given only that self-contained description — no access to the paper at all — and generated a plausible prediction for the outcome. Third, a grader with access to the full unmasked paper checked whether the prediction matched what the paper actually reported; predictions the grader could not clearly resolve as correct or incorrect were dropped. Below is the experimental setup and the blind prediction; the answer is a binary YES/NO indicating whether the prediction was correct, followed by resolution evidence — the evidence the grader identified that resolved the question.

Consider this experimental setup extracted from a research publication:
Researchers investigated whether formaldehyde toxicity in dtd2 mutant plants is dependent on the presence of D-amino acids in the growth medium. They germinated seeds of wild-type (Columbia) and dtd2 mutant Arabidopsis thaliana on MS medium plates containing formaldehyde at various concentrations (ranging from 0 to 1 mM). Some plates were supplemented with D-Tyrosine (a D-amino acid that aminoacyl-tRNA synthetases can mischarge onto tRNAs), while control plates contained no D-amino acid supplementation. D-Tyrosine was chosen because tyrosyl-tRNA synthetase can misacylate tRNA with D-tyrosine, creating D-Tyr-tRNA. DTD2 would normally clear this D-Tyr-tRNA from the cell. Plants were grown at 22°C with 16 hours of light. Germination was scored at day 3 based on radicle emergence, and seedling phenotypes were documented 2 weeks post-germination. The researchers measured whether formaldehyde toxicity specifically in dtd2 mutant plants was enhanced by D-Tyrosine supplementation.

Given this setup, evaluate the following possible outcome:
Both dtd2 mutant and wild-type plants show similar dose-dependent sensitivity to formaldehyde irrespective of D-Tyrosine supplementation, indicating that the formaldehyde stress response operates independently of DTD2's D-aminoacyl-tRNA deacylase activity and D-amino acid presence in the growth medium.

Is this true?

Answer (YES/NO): NO